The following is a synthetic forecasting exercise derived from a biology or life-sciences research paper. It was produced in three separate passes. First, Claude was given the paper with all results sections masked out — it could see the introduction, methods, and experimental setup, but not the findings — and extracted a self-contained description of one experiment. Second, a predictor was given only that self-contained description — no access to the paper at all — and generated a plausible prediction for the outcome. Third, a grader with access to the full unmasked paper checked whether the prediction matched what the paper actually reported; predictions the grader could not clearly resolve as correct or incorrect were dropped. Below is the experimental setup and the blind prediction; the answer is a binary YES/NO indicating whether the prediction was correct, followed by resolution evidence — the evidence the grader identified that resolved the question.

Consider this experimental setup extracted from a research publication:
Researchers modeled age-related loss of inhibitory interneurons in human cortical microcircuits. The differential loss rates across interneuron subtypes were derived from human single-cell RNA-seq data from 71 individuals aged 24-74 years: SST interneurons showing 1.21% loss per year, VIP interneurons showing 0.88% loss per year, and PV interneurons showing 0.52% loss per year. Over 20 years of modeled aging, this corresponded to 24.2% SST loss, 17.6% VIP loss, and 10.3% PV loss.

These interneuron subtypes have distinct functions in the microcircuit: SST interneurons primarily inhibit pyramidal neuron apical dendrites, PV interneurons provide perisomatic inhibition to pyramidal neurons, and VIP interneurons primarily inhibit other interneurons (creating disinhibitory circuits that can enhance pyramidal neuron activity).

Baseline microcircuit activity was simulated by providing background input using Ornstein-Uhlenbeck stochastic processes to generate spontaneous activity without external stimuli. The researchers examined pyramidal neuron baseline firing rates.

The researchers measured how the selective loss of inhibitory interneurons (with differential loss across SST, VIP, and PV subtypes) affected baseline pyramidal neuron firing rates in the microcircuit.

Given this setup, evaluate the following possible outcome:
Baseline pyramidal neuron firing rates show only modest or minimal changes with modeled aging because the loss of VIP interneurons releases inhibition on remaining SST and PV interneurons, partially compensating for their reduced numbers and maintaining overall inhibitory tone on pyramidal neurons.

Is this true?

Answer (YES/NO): NO